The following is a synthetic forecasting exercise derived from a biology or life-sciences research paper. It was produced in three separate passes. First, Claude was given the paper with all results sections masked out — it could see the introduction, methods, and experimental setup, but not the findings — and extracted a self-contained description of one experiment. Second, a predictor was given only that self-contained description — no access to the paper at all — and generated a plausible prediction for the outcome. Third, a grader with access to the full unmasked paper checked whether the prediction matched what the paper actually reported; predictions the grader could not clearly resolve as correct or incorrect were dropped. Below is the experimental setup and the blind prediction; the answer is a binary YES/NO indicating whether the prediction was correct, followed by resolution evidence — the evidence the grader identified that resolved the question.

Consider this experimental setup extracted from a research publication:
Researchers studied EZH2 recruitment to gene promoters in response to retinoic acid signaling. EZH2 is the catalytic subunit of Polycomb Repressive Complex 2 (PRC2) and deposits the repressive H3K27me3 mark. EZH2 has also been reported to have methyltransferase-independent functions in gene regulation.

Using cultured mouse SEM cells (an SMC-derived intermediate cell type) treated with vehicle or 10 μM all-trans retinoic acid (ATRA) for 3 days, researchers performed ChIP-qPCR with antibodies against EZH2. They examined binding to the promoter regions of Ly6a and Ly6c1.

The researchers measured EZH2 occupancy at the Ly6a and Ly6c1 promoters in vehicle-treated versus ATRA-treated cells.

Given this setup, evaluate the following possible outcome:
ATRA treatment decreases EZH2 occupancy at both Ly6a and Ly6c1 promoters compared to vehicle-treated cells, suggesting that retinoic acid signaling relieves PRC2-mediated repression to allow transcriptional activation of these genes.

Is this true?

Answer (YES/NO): NO